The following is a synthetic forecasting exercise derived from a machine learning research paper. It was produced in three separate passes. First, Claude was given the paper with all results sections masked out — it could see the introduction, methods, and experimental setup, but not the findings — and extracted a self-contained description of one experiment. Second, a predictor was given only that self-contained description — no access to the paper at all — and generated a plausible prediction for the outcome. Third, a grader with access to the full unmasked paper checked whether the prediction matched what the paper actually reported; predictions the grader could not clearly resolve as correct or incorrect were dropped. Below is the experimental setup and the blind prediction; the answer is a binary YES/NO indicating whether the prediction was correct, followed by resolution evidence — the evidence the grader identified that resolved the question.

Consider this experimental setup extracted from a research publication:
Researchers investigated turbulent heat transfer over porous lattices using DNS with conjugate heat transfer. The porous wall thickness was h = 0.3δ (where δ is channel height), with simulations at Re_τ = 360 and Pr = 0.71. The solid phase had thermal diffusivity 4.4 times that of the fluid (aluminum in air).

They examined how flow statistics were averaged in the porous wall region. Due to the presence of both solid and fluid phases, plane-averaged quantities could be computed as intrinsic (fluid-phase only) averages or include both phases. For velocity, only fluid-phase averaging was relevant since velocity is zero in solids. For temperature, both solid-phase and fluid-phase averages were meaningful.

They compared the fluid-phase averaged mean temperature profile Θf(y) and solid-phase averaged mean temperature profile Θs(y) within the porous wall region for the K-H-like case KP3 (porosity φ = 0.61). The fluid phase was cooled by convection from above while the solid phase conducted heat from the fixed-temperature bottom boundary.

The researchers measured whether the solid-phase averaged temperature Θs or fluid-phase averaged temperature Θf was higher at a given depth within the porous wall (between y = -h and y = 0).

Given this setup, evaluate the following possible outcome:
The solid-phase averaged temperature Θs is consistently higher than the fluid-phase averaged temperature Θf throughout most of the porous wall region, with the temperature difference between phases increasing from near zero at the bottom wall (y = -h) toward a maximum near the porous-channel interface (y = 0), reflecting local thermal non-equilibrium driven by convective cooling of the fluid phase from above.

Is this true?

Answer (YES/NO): NO